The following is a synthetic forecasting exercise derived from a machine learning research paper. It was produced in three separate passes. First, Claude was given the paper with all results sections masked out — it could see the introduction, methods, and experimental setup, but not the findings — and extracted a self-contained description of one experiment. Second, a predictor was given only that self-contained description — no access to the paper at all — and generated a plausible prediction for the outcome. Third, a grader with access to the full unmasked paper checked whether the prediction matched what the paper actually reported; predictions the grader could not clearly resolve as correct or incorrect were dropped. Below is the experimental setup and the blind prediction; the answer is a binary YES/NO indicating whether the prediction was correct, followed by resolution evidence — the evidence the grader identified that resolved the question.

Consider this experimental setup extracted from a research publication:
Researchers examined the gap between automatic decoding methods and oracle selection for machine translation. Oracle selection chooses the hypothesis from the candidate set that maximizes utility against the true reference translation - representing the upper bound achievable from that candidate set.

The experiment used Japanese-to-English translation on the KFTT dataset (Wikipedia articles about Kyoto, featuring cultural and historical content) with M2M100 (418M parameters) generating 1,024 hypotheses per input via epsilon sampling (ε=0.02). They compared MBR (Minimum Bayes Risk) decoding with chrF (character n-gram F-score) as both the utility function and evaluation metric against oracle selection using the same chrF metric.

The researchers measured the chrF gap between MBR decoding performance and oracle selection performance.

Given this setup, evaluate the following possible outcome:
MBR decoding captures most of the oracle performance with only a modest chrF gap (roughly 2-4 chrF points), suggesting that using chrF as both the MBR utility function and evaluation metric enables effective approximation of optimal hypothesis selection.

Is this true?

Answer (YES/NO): NO